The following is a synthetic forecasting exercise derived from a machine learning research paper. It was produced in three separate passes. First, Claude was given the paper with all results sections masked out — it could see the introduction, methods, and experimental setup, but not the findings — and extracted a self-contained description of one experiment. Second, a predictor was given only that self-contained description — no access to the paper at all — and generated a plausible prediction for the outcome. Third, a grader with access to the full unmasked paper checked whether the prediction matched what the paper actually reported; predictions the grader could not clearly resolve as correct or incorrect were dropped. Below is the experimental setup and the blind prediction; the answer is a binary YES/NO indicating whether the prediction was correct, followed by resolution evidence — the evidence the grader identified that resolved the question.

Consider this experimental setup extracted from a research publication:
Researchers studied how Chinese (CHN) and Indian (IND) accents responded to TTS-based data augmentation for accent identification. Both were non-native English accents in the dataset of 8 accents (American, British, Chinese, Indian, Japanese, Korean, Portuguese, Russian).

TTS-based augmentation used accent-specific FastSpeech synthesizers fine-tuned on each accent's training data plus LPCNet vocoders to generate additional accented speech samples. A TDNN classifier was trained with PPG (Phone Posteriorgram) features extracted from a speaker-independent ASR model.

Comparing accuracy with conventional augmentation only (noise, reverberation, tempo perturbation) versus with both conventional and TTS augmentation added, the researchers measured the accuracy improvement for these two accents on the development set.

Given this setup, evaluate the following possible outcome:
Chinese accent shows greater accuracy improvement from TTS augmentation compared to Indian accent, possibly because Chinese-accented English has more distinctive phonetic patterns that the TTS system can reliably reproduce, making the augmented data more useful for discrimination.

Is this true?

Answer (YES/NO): YES